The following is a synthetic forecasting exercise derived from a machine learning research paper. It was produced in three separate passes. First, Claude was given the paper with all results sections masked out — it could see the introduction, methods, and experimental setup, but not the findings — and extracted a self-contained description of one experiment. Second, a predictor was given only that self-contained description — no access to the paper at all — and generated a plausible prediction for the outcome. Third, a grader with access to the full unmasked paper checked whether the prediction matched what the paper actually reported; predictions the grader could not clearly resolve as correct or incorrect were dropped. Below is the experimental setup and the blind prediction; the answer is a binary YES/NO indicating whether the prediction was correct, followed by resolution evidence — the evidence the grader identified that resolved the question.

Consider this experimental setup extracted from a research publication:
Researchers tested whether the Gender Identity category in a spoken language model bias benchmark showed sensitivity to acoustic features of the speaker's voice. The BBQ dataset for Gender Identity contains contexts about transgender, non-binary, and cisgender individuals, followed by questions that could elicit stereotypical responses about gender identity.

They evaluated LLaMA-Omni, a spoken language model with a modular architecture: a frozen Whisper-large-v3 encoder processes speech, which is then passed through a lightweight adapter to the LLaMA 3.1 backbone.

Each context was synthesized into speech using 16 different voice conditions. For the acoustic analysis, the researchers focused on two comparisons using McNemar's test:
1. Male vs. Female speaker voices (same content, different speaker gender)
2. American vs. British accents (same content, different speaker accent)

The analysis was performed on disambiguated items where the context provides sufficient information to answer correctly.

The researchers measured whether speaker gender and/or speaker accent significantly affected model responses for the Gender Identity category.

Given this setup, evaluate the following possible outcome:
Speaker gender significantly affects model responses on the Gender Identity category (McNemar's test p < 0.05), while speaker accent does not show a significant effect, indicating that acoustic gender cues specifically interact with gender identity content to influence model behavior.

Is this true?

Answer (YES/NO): NO